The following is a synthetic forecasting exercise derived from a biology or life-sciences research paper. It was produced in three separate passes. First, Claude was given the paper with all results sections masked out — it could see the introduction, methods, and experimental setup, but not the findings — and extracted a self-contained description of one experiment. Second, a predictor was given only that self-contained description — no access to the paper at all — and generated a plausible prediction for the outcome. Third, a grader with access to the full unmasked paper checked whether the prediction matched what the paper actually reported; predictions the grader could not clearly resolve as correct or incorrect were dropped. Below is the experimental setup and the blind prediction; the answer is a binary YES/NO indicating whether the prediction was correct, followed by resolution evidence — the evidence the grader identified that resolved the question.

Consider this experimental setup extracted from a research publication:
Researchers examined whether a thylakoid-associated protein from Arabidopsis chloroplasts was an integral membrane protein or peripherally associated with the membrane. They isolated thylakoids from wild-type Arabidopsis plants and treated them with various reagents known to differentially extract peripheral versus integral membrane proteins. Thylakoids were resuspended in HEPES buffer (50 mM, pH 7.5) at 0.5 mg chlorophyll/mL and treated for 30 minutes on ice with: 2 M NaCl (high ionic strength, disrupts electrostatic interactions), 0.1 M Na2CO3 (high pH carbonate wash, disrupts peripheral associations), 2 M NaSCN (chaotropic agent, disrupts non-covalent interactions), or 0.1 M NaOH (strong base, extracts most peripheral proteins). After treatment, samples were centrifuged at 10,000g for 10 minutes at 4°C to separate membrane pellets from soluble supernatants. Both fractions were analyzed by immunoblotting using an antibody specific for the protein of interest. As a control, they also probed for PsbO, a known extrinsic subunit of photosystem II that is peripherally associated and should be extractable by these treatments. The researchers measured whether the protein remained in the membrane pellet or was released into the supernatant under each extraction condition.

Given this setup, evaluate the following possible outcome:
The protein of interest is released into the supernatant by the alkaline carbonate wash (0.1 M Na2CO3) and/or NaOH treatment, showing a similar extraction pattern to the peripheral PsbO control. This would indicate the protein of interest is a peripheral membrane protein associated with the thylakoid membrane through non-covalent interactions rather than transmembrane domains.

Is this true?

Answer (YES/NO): NO